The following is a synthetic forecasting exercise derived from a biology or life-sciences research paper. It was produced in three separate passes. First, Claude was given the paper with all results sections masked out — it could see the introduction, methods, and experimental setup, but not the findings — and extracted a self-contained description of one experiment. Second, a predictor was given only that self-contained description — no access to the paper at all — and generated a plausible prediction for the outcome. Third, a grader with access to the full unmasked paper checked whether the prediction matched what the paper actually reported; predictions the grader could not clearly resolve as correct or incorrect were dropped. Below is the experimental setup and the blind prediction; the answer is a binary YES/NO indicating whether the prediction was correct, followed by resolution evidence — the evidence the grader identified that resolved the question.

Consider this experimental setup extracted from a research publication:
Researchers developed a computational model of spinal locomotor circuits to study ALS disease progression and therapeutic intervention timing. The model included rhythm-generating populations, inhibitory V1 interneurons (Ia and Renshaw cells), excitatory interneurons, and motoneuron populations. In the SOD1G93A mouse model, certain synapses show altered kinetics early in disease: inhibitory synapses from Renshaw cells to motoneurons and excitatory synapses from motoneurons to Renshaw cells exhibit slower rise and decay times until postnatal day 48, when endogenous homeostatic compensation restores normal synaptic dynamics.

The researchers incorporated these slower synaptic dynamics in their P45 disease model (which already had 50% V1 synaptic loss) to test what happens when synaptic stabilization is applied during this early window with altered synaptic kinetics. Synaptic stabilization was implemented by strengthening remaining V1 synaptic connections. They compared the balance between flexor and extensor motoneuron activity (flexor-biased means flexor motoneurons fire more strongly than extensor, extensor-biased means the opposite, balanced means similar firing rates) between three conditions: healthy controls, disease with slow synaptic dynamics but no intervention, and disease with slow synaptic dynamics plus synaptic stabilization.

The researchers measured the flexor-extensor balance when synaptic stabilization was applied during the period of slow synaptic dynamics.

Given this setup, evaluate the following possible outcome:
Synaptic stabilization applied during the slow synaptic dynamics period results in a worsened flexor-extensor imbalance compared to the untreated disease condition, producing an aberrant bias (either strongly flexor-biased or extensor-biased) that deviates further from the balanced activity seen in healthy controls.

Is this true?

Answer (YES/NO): NO